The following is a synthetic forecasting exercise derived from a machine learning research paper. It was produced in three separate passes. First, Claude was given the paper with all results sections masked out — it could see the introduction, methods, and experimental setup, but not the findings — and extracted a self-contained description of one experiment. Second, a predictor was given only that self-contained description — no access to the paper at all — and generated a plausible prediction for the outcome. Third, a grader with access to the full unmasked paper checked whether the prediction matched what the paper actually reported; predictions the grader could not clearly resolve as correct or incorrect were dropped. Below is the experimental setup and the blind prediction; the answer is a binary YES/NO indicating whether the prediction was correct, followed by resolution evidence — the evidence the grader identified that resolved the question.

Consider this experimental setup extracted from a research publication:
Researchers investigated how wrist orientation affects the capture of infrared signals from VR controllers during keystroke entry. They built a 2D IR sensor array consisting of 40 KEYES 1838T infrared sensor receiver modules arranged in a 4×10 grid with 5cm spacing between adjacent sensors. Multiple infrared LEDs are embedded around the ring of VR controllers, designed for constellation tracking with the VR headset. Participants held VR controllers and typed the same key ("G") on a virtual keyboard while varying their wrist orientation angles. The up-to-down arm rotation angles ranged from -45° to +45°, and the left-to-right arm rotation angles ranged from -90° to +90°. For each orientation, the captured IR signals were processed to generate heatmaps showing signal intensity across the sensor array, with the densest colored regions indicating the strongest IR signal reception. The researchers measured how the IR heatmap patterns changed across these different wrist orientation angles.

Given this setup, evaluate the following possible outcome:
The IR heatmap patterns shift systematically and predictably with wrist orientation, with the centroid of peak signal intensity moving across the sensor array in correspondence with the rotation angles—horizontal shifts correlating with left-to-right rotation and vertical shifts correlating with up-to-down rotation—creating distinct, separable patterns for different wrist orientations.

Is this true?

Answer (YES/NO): NO